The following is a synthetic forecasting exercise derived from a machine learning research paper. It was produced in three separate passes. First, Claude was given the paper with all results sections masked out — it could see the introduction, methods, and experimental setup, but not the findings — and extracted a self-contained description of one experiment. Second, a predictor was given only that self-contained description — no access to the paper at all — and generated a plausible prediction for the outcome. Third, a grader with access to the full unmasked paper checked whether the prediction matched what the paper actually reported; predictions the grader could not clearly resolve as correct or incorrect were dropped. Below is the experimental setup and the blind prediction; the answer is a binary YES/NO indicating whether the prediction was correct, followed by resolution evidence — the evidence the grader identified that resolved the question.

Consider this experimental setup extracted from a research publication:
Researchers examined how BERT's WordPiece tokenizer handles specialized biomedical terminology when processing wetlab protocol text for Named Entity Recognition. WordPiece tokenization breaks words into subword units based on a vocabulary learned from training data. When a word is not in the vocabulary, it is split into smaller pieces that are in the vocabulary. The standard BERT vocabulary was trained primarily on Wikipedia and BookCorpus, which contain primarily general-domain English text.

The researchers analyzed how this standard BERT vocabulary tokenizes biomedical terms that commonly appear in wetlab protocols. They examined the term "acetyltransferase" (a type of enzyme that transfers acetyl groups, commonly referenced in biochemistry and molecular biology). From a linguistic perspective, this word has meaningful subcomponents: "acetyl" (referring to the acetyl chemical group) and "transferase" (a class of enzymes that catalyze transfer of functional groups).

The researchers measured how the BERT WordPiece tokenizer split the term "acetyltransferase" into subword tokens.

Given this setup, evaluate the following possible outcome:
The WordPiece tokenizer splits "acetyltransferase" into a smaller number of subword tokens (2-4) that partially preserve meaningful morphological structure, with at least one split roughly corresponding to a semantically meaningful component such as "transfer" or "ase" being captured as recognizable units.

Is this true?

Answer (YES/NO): NO